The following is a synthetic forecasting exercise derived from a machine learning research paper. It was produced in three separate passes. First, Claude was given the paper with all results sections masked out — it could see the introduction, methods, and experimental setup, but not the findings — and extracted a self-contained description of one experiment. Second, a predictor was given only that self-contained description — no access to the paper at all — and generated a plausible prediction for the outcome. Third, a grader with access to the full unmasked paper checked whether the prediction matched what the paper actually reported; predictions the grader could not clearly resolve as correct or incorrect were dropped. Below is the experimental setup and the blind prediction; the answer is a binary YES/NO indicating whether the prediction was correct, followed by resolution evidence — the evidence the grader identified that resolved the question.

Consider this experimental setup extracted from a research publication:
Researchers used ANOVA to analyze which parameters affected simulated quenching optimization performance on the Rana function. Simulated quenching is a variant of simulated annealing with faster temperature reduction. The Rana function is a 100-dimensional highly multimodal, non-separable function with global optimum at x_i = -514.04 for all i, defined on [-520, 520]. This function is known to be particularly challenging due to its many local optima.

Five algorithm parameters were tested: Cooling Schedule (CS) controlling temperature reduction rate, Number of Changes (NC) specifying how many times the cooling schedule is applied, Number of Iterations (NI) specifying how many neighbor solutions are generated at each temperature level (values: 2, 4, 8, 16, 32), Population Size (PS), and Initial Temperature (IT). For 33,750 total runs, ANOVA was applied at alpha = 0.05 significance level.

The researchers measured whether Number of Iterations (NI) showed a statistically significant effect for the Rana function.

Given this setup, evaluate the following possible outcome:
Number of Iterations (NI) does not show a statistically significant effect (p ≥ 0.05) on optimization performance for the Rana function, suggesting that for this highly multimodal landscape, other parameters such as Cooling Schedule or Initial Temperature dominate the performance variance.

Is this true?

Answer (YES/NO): YES